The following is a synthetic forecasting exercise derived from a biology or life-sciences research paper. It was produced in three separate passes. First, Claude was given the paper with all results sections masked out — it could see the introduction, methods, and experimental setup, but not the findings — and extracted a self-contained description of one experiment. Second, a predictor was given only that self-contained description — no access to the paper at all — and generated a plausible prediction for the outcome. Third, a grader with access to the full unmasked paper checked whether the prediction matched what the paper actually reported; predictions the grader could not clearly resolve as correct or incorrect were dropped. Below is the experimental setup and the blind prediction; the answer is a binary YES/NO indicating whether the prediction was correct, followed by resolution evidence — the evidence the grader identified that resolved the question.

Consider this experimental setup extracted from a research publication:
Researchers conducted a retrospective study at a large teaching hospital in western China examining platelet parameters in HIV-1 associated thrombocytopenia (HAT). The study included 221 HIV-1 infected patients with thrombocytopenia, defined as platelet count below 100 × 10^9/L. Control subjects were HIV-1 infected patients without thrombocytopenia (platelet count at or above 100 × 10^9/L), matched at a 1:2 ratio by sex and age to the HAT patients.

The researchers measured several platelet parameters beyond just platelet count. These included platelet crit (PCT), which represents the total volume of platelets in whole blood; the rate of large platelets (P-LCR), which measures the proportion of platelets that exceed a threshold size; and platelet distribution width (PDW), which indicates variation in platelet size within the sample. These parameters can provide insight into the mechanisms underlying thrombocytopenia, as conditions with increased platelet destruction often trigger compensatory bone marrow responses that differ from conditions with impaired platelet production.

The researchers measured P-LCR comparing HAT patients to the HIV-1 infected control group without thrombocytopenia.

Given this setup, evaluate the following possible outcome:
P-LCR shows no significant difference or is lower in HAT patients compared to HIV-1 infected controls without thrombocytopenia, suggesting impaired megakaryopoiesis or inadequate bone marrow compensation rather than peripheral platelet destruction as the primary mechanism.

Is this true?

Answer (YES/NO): NO